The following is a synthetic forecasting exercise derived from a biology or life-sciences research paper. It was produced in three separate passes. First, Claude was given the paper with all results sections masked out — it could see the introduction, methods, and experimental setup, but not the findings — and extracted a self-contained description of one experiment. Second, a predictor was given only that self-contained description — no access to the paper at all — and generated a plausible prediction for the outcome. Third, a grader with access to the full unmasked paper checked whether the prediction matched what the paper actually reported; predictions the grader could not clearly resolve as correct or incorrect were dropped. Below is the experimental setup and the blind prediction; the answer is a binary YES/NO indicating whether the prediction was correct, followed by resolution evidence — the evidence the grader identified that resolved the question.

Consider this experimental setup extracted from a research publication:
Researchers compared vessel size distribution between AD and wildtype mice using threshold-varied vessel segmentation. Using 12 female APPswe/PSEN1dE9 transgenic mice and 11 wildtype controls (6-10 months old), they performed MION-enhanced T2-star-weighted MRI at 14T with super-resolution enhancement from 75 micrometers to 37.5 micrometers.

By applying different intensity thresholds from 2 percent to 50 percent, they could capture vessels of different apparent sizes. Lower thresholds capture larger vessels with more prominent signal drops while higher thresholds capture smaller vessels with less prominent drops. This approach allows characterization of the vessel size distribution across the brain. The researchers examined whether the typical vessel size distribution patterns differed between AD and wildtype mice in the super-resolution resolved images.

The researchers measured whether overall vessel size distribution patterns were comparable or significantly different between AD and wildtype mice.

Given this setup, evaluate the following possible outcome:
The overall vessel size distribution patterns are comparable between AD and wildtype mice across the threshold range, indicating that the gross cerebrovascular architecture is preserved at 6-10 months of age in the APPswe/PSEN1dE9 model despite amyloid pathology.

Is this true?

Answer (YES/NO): YES